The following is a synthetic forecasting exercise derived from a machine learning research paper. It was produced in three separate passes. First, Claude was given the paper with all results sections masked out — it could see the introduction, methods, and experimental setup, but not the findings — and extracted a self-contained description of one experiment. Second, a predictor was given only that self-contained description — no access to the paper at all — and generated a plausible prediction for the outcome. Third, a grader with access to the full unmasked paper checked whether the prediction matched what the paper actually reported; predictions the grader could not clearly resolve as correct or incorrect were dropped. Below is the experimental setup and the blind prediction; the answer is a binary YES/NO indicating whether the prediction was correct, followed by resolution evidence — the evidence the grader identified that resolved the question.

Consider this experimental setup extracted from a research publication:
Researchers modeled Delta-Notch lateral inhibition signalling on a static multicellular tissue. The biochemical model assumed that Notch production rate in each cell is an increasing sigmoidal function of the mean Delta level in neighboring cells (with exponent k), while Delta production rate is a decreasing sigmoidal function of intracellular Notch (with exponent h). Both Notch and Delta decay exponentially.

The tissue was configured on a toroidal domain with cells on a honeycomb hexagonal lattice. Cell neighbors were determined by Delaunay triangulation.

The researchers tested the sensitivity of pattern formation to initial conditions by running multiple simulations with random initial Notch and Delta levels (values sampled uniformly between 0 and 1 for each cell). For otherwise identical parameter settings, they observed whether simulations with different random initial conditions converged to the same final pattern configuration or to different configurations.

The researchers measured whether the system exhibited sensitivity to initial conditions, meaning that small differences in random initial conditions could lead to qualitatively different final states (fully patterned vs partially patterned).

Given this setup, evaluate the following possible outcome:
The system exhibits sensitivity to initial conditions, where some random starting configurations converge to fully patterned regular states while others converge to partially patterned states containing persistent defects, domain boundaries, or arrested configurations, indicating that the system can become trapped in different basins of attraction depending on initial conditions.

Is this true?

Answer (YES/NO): YES